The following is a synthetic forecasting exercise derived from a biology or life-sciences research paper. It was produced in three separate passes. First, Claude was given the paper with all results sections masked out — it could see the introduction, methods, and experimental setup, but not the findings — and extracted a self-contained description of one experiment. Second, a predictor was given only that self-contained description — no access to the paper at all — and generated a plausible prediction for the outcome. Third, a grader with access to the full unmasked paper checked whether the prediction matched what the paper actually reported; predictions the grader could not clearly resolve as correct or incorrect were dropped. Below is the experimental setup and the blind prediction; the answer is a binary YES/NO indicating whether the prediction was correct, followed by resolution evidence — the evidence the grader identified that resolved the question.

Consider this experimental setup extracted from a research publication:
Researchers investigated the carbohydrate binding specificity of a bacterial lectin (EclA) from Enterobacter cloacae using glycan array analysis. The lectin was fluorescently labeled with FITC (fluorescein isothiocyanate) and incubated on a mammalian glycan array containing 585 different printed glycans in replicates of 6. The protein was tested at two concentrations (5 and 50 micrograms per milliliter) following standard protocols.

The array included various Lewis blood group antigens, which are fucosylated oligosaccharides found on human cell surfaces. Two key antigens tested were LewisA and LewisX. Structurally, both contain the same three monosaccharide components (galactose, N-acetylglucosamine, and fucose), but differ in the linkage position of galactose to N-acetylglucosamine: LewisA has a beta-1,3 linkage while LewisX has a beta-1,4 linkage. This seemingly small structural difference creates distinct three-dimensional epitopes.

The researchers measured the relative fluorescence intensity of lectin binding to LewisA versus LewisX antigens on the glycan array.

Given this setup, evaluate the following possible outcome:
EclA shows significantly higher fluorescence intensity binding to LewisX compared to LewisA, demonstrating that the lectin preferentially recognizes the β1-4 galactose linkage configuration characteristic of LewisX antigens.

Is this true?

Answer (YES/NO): NO